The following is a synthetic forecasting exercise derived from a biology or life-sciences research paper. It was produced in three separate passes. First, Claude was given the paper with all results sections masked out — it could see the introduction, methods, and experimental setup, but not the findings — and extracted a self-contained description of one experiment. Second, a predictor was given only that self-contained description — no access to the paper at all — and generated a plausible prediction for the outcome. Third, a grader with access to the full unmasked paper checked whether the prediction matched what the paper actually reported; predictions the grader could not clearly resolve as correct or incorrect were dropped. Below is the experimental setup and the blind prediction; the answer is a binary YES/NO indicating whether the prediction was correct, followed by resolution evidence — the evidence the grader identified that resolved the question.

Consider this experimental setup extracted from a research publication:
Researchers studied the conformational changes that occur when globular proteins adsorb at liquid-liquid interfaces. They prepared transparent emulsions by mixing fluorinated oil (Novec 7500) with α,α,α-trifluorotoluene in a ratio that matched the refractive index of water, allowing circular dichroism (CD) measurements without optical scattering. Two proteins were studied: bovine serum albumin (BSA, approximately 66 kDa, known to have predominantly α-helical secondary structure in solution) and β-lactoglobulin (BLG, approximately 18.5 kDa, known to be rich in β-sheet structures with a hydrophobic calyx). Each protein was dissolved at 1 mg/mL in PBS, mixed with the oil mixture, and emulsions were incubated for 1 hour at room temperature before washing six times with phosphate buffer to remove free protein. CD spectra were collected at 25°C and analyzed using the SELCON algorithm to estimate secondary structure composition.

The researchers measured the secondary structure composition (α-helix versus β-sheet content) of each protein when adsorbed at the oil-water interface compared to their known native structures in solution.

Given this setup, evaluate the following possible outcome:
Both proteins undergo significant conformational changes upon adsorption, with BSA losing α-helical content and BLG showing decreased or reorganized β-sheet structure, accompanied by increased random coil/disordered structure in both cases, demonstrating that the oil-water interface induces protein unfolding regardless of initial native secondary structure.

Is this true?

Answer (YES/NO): YES